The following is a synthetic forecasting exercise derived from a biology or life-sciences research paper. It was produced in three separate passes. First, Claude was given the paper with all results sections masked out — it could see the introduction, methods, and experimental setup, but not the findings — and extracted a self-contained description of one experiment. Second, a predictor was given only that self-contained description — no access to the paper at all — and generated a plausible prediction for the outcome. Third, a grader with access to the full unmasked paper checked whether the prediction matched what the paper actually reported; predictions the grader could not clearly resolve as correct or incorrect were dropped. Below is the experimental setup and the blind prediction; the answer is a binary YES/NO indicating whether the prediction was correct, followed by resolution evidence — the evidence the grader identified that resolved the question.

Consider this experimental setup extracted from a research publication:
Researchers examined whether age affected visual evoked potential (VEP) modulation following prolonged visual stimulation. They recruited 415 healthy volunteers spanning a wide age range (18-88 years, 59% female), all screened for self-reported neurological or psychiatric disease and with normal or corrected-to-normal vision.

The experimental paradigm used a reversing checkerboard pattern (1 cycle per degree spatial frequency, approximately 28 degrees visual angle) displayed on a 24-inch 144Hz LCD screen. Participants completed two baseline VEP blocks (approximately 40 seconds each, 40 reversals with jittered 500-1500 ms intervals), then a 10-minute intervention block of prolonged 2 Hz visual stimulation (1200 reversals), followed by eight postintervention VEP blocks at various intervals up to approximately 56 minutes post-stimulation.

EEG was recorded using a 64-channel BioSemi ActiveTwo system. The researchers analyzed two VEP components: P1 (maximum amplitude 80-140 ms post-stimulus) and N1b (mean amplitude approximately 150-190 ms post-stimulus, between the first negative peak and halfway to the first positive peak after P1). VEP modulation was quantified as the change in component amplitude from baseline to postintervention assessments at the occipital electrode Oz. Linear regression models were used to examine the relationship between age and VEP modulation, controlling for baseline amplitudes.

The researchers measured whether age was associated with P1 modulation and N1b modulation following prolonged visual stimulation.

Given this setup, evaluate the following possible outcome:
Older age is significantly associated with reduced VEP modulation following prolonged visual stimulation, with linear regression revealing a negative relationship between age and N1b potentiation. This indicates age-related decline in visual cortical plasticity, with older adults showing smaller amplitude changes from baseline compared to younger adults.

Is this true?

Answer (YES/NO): NO